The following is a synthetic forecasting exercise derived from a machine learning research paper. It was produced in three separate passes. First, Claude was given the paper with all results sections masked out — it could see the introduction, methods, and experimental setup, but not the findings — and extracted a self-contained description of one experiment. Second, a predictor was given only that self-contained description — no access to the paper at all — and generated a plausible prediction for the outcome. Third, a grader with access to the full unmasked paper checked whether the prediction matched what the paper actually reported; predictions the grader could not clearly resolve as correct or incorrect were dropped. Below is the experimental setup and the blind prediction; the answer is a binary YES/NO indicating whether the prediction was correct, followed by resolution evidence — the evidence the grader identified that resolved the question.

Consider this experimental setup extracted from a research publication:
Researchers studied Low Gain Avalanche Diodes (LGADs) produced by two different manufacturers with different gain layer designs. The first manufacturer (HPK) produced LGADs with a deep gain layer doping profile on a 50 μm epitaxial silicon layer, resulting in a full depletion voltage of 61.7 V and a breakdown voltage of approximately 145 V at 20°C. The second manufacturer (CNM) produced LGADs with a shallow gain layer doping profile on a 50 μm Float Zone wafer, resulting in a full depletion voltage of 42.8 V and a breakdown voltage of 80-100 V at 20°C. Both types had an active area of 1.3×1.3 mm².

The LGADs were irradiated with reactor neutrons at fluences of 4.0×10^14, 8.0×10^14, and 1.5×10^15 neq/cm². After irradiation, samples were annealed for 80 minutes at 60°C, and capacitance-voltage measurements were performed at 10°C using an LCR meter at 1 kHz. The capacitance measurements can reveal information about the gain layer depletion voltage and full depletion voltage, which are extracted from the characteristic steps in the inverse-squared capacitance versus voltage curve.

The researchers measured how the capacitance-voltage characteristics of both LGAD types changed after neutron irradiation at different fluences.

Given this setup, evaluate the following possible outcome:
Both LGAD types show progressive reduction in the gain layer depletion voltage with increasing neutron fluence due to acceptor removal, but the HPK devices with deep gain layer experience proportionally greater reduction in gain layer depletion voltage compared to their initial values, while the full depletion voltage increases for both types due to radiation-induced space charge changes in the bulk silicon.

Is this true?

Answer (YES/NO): NO